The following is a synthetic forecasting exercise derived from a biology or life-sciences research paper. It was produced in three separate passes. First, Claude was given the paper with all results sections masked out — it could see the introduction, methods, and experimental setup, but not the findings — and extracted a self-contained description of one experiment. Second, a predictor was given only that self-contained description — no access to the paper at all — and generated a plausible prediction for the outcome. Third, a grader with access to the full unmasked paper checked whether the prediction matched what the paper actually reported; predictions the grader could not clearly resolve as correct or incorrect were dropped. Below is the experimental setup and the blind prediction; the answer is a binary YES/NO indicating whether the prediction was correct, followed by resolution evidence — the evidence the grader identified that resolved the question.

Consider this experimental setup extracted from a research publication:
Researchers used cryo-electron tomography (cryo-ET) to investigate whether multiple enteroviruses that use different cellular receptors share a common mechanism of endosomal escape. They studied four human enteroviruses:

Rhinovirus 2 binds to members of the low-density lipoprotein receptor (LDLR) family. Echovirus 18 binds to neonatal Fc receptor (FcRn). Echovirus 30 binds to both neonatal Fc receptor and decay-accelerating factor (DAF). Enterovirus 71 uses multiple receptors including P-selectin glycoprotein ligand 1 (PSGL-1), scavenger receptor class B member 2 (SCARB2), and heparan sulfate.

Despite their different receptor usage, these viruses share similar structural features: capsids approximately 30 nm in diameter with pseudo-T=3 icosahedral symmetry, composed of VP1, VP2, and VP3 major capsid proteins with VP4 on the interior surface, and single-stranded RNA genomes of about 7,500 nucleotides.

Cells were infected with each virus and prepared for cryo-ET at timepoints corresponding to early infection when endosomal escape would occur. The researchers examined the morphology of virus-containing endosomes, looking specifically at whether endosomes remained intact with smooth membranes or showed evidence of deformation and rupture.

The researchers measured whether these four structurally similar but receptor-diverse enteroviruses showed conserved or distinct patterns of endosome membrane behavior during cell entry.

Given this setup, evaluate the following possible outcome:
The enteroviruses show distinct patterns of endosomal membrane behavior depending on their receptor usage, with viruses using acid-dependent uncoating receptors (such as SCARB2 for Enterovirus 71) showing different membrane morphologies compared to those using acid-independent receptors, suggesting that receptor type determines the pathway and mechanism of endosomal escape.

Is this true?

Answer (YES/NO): NO